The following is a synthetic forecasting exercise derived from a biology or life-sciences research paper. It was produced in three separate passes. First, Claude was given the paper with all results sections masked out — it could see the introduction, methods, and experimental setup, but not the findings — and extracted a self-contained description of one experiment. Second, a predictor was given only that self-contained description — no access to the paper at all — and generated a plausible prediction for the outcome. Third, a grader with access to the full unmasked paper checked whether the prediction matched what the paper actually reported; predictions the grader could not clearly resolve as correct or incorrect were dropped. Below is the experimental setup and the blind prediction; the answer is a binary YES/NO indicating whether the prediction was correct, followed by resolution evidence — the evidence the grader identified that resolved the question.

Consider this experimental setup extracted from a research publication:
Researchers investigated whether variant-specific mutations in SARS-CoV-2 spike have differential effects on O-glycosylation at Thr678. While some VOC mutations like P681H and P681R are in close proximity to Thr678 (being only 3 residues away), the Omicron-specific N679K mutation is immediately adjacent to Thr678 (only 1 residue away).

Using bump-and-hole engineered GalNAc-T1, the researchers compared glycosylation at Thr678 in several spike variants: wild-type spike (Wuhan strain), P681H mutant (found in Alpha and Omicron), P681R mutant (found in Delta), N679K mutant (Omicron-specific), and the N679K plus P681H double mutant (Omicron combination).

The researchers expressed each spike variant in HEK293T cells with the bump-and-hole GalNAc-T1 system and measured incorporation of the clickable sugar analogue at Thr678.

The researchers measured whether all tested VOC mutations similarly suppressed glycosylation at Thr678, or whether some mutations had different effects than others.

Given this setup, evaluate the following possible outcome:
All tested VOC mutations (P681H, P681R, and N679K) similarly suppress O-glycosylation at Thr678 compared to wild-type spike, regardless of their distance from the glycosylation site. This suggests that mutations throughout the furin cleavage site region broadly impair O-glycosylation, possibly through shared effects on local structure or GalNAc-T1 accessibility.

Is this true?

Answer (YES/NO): NO